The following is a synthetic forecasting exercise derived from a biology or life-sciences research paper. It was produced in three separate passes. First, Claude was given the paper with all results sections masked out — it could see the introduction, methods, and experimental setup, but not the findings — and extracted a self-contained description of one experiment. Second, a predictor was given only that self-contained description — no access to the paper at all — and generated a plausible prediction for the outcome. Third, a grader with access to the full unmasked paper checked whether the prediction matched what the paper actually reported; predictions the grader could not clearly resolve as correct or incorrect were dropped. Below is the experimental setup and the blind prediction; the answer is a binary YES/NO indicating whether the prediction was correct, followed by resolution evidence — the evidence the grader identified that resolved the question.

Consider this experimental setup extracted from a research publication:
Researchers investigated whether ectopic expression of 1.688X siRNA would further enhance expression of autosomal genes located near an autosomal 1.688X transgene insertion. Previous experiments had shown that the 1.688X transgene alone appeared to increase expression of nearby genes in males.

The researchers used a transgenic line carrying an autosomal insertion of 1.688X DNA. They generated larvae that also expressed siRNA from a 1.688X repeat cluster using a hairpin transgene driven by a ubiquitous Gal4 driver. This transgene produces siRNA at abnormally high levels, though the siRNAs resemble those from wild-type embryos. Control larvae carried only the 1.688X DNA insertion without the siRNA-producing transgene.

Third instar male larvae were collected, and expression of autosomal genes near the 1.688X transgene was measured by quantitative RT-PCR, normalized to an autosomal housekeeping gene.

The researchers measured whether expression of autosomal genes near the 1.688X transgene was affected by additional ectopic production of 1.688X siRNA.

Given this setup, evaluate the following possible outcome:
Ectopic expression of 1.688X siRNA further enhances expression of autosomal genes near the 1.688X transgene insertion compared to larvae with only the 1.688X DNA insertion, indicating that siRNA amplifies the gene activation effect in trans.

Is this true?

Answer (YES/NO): YES